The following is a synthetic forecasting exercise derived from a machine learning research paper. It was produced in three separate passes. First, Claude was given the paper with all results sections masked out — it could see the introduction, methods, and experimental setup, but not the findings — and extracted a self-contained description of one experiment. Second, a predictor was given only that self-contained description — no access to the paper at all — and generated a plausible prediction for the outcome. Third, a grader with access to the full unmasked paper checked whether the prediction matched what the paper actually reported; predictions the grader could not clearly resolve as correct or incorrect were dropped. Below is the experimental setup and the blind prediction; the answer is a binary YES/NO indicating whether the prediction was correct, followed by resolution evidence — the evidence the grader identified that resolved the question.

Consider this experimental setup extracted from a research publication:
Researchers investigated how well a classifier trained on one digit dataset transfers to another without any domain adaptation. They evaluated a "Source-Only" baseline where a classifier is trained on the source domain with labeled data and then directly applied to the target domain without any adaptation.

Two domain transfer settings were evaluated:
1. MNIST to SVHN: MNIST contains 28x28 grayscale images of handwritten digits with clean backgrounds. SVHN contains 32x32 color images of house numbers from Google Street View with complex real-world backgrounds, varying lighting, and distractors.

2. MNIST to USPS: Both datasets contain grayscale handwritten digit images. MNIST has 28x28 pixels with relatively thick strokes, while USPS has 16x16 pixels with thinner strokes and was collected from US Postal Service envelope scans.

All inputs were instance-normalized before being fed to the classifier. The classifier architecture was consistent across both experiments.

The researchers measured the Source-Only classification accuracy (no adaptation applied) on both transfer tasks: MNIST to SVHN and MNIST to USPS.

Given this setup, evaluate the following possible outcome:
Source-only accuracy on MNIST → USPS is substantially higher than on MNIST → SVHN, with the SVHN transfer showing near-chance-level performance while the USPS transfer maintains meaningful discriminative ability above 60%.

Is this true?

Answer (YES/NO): NO